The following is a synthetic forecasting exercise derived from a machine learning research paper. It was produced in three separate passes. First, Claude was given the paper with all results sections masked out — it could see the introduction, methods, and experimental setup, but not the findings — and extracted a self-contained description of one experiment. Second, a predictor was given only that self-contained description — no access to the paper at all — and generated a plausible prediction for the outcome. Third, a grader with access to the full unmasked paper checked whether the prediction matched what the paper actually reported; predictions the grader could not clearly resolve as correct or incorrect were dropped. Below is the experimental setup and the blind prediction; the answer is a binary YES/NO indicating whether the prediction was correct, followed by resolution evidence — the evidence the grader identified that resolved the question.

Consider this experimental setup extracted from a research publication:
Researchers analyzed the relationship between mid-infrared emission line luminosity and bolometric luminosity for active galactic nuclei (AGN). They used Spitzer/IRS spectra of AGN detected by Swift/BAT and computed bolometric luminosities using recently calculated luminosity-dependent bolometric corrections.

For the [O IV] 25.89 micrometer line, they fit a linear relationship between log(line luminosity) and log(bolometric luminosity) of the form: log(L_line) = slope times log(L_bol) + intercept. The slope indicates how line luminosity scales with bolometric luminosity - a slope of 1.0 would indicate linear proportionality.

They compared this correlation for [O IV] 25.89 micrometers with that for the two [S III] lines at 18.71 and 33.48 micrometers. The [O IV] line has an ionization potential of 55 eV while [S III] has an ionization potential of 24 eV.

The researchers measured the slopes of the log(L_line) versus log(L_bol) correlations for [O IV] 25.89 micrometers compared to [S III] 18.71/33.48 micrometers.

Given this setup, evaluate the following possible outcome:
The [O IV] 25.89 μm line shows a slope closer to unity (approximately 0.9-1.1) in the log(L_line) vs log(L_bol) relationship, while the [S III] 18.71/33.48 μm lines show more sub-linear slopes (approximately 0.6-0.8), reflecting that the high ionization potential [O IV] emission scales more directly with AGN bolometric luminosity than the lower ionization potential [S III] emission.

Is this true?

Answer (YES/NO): NO